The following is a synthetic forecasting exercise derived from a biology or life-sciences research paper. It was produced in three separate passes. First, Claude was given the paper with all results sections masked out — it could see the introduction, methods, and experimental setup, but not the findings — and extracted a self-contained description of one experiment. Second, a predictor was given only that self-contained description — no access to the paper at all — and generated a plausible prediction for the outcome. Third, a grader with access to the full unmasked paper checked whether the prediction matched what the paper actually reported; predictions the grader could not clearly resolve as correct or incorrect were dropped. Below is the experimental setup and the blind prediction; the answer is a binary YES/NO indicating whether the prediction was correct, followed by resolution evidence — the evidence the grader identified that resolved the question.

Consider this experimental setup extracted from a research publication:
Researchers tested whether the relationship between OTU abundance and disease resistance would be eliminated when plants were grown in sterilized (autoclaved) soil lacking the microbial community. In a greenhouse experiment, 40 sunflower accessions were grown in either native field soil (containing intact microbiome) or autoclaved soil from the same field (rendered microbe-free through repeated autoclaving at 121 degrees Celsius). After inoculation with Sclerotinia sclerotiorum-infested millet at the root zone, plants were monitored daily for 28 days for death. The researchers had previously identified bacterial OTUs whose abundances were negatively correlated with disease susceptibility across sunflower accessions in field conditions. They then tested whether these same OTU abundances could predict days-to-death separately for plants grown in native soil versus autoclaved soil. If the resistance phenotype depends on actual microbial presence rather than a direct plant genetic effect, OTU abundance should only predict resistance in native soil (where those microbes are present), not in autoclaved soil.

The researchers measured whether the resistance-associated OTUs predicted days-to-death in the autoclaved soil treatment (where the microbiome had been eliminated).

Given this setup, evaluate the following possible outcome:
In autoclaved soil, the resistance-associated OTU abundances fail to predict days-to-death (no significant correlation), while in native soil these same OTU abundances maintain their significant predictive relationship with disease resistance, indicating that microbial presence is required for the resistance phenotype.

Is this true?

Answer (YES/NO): NO